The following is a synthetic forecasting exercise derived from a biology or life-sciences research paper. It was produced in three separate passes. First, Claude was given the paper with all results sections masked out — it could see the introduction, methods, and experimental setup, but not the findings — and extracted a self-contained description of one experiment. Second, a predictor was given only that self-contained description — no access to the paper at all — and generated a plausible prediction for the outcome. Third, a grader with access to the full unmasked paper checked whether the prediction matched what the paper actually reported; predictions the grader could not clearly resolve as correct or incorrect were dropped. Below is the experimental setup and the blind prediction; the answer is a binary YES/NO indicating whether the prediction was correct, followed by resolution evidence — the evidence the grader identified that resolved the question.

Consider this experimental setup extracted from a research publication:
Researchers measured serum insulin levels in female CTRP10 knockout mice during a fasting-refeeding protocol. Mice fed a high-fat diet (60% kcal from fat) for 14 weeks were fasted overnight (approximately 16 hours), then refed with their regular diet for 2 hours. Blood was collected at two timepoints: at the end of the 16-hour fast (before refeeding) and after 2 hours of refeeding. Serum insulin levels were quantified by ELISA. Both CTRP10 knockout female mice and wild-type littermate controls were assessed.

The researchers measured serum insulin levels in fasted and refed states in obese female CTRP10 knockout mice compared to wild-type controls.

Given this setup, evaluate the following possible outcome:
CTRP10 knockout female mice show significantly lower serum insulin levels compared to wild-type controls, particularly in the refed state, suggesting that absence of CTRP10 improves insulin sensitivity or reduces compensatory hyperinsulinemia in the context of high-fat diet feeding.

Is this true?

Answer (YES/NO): NO